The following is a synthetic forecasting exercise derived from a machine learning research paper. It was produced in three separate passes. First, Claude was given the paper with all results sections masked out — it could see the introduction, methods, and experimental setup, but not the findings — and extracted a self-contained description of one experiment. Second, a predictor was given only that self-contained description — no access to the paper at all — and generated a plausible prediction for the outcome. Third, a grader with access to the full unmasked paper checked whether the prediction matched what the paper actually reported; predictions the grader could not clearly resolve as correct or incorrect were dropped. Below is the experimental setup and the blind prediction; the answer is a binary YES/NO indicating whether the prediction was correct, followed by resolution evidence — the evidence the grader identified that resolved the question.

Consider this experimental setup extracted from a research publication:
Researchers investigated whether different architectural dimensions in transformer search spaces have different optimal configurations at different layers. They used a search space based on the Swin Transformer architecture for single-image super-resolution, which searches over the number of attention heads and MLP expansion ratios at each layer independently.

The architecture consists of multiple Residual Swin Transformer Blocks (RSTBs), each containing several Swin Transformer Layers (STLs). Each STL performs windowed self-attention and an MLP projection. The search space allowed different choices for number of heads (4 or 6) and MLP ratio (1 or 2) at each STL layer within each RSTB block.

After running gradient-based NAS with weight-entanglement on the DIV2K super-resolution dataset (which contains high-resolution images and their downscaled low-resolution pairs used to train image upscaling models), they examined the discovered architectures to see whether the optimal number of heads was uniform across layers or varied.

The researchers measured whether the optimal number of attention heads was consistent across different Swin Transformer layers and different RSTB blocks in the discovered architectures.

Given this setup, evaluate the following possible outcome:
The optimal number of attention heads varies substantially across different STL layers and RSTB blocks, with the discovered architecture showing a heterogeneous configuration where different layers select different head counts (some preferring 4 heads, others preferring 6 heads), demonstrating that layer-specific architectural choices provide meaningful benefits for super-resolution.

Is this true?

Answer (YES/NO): YES